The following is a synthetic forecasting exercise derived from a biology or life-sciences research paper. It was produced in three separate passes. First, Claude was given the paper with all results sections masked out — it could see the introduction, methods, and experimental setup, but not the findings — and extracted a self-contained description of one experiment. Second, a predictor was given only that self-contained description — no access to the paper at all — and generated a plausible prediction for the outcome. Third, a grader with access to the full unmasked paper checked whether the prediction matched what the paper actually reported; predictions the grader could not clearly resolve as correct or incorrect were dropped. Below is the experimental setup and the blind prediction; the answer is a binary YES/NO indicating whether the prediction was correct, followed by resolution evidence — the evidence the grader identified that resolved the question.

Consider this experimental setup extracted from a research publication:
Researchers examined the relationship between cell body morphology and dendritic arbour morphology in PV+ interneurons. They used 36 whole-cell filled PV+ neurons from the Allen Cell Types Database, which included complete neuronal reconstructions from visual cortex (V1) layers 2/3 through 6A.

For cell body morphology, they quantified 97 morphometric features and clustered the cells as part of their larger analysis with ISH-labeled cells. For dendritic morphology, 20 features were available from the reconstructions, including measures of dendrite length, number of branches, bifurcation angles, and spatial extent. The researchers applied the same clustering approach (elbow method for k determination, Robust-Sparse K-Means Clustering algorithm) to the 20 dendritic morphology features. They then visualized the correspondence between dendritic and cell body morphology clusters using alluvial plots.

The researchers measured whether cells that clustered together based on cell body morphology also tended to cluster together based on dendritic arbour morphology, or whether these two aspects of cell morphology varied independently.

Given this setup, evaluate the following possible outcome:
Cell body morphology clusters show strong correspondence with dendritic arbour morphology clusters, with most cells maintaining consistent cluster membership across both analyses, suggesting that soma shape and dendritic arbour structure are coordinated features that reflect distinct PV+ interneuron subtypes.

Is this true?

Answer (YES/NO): NO